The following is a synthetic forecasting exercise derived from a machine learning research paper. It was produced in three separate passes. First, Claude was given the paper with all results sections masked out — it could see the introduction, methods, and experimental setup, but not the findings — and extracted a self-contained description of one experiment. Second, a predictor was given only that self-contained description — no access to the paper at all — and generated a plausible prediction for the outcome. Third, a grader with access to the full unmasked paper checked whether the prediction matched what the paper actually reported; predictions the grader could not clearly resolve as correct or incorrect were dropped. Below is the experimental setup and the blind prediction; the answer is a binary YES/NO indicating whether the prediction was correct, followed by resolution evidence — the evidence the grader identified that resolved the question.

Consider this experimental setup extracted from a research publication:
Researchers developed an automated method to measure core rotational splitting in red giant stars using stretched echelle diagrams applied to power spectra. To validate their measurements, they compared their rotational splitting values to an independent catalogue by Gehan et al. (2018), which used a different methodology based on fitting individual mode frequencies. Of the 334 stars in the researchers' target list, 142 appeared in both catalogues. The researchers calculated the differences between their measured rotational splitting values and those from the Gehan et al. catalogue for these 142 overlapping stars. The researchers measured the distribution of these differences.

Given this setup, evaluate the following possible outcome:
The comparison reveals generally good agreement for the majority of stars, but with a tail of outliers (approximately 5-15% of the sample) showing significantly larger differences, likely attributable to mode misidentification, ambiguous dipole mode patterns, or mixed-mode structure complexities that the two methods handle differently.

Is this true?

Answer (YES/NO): NO